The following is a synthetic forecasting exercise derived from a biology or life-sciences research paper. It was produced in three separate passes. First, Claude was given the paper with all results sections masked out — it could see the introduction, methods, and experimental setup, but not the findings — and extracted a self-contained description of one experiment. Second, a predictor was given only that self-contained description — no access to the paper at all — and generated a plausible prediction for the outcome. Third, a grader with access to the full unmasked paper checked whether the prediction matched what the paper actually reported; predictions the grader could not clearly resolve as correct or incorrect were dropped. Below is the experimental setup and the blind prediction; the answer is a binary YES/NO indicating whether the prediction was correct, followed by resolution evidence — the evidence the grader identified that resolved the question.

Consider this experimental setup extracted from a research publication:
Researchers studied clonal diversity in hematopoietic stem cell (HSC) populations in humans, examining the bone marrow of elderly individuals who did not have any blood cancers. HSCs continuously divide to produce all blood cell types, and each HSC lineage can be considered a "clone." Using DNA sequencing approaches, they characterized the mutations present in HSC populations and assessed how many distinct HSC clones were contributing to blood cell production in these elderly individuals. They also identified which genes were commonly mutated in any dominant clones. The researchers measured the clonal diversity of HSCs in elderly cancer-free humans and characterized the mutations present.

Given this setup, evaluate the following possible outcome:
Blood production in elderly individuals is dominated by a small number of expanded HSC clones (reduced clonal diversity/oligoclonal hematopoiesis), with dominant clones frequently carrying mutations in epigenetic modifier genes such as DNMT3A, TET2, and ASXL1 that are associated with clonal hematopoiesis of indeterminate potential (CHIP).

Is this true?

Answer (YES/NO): YES